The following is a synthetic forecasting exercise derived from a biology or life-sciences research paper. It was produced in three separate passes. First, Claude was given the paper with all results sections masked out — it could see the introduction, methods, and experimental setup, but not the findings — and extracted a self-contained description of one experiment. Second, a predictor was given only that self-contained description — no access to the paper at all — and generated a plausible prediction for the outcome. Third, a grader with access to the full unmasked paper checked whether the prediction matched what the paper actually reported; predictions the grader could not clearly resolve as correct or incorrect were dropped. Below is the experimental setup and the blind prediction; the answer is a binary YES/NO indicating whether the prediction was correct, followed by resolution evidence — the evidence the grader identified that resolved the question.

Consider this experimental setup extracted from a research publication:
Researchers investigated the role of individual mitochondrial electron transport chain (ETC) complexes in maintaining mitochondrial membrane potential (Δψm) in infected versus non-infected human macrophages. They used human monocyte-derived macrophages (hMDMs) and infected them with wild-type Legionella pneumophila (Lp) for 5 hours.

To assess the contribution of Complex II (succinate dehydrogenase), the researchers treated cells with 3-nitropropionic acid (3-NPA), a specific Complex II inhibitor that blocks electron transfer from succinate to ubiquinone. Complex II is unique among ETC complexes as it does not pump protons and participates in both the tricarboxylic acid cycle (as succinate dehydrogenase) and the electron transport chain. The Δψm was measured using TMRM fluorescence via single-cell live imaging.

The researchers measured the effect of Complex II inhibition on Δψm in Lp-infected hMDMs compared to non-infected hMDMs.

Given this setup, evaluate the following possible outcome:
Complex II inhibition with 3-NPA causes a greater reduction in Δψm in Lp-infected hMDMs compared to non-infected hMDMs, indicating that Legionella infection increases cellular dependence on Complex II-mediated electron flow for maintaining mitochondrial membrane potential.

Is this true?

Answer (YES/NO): YES